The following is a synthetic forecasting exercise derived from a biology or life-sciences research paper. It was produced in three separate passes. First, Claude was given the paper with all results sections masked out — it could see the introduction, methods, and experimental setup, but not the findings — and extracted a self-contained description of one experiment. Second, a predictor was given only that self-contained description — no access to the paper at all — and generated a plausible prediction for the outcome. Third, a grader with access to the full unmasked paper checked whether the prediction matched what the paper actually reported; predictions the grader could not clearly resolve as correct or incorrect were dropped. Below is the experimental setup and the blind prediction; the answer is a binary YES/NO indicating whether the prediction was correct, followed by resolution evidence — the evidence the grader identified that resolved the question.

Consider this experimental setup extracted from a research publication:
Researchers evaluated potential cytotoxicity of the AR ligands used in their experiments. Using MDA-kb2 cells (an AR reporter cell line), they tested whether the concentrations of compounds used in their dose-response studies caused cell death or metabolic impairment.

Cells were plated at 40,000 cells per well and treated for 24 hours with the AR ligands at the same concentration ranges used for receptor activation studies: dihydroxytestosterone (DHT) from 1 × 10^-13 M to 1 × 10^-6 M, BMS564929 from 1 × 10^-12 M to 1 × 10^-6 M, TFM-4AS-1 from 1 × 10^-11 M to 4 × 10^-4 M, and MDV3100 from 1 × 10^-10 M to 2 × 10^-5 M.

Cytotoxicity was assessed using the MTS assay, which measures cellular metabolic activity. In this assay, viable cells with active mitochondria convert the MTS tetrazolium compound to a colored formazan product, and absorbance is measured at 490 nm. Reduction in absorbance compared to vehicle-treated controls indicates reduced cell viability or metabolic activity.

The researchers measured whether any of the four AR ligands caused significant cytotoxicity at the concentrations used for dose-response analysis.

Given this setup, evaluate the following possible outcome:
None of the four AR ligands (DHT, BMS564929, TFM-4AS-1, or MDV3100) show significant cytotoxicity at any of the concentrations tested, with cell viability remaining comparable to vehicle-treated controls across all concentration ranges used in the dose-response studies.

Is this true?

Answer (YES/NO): YES